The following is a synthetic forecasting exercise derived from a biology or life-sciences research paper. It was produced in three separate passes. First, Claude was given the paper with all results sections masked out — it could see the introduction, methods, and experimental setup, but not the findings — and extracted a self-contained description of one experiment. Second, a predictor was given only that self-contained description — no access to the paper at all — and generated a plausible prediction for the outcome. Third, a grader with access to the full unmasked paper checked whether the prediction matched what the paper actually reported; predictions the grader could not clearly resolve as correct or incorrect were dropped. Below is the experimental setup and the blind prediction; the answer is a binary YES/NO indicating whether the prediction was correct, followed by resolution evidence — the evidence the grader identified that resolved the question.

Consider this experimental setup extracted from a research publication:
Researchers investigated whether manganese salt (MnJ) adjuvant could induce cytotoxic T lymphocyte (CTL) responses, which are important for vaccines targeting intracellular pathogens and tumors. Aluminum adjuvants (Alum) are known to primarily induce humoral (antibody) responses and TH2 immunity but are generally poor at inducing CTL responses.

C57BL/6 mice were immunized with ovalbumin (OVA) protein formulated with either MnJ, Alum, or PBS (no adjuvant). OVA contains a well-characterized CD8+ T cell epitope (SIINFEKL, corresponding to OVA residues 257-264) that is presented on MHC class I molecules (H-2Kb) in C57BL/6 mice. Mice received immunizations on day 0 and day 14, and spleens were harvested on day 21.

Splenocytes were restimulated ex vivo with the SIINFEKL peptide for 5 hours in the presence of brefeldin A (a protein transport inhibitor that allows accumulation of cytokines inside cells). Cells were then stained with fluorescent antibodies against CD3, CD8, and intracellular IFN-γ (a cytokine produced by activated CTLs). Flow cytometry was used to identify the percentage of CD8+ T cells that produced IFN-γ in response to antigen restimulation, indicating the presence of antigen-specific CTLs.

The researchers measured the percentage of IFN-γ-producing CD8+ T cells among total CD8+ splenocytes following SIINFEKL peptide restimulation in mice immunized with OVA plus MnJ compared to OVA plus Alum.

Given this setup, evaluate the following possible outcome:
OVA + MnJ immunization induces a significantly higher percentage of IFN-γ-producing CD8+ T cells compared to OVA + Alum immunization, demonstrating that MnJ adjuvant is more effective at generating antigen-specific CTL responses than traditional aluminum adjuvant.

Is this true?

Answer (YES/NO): YES